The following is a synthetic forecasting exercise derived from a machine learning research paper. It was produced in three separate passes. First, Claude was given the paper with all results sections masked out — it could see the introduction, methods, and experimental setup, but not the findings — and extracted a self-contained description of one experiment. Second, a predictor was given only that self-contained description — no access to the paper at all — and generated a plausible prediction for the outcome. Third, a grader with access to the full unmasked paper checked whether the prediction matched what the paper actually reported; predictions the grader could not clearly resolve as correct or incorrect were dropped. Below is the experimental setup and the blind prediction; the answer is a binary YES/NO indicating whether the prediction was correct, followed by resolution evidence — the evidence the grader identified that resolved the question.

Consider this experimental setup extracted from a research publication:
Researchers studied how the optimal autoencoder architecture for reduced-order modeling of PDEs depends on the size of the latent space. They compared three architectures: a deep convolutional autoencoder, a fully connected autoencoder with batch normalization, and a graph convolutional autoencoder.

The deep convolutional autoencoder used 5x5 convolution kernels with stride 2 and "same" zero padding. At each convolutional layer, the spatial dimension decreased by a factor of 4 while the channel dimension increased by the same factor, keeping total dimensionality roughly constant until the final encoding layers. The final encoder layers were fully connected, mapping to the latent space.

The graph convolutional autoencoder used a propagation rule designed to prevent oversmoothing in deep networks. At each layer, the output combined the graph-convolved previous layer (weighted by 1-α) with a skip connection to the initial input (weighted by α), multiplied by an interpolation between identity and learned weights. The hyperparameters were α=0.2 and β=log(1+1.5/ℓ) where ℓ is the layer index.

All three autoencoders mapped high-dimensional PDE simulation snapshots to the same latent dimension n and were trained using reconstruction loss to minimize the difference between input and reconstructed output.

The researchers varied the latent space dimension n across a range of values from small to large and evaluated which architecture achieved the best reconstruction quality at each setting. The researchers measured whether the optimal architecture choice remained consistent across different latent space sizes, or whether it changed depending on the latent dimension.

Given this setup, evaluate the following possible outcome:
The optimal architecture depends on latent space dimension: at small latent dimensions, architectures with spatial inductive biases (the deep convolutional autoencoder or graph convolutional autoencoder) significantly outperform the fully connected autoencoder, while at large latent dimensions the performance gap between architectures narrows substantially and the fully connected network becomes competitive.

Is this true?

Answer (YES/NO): NO